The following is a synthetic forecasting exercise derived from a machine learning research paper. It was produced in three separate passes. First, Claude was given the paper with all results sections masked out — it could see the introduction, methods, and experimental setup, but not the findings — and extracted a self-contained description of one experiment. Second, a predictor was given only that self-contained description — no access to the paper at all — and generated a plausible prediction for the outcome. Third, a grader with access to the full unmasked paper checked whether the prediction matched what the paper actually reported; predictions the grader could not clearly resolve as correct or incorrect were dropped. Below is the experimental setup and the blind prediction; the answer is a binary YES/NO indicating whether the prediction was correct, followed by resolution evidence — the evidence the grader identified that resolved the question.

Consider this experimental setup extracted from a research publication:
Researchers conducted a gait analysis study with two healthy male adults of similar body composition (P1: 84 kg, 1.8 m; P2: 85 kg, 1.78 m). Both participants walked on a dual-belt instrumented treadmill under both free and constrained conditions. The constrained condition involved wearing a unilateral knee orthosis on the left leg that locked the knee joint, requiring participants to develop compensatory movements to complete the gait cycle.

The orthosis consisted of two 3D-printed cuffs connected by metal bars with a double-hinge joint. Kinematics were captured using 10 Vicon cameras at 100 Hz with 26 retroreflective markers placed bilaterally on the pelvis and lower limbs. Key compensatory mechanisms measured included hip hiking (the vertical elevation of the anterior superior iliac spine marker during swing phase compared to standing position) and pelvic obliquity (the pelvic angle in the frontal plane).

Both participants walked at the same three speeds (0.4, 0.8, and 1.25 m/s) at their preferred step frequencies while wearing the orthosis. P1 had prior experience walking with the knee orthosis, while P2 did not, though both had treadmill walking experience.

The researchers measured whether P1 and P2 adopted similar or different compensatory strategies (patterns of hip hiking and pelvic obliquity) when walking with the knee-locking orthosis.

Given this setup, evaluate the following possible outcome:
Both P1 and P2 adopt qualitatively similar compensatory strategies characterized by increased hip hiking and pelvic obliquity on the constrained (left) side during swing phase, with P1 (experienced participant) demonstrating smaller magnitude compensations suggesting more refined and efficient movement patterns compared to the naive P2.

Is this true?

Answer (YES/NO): NO